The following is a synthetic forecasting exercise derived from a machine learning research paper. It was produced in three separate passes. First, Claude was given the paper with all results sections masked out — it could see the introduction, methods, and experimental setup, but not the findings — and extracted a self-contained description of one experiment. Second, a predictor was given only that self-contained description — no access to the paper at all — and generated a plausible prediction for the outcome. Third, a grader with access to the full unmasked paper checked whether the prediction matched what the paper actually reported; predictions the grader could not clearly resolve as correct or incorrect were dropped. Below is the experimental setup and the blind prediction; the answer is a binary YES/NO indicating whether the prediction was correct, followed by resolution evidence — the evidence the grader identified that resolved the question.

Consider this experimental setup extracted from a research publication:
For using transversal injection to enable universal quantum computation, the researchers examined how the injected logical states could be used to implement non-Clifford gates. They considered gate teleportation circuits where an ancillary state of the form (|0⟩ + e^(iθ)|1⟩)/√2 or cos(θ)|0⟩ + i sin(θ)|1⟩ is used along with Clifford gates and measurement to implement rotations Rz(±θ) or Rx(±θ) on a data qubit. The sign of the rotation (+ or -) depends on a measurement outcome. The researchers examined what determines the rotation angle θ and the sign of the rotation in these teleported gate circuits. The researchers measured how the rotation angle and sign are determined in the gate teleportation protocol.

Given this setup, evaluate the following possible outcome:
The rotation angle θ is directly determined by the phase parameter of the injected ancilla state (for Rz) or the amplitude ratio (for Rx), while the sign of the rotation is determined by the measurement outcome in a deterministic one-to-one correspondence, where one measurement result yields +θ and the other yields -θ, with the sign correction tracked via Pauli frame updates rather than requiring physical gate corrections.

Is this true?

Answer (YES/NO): NO